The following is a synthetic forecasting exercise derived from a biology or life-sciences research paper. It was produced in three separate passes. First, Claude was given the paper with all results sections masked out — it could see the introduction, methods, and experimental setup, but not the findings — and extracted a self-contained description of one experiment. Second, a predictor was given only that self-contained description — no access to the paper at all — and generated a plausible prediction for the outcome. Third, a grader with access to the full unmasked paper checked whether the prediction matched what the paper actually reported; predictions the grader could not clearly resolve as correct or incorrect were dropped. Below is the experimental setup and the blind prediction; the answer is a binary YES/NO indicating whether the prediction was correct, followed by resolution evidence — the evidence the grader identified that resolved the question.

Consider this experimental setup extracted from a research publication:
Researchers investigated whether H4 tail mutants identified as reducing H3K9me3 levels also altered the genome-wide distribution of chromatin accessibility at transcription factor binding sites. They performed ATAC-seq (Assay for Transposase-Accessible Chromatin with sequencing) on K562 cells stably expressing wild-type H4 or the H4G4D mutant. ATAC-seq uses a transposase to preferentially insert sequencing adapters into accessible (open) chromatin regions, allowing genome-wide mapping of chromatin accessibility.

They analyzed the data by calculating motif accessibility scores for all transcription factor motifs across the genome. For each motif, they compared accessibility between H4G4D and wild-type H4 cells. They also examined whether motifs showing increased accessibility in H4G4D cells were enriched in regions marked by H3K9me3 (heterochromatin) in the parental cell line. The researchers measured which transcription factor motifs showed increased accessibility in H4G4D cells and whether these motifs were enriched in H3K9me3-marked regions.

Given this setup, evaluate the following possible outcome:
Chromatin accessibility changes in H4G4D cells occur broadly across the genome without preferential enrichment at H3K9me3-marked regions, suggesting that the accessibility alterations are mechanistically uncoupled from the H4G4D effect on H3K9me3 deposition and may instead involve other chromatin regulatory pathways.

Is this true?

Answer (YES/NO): NO